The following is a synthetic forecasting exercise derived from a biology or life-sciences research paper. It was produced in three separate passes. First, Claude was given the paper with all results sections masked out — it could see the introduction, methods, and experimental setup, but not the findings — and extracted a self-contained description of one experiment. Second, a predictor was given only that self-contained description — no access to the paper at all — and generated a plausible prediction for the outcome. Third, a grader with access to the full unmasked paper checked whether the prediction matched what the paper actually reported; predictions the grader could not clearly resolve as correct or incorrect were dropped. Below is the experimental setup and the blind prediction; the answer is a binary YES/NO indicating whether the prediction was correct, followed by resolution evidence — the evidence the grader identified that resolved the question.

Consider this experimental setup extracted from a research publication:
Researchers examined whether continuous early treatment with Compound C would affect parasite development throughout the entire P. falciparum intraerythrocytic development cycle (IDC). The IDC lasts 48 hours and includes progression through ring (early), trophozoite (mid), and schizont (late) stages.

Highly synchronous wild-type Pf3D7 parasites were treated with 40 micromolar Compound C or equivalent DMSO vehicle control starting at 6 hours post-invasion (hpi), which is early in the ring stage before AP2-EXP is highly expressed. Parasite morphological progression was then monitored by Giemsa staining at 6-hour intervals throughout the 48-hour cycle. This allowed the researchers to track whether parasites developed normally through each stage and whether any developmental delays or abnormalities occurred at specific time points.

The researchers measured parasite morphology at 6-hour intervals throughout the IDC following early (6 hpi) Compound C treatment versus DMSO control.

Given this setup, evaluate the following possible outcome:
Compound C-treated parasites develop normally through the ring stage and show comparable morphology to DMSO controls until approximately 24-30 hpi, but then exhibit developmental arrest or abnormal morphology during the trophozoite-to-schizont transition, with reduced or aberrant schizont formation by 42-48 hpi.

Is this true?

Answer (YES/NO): NO